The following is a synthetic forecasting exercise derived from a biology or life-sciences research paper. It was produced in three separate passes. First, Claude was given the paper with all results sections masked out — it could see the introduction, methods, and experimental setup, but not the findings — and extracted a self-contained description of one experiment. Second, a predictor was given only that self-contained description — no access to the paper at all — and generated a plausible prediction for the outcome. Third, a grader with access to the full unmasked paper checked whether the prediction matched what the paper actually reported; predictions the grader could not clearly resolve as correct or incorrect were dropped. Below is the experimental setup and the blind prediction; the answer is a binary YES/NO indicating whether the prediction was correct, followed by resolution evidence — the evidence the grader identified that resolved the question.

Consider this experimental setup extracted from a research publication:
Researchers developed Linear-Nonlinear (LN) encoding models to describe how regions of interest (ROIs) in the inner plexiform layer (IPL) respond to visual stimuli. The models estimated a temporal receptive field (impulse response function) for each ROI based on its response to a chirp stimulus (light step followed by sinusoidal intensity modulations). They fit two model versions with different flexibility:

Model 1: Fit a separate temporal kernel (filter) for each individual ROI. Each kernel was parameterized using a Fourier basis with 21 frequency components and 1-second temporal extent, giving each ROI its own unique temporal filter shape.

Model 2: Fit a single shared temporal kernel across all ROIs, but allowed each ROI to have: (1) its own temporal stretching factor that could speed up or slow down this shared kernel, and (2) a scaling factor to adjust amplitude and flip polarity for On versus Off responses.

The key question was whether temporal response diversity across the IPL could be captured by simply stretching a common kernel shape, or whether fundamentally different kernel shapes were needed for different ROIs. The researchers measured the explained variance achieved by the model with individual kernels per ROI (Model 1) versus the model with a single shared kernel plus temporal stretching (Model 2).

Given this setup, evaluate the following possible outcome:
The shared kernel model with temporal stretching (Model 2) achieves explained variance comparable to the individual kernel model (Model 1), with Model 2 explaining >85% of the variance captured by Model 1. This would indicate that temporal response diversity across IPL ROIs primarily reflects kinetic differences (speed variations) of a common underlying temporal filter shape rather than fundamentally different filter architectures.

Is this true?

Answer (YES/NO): YES